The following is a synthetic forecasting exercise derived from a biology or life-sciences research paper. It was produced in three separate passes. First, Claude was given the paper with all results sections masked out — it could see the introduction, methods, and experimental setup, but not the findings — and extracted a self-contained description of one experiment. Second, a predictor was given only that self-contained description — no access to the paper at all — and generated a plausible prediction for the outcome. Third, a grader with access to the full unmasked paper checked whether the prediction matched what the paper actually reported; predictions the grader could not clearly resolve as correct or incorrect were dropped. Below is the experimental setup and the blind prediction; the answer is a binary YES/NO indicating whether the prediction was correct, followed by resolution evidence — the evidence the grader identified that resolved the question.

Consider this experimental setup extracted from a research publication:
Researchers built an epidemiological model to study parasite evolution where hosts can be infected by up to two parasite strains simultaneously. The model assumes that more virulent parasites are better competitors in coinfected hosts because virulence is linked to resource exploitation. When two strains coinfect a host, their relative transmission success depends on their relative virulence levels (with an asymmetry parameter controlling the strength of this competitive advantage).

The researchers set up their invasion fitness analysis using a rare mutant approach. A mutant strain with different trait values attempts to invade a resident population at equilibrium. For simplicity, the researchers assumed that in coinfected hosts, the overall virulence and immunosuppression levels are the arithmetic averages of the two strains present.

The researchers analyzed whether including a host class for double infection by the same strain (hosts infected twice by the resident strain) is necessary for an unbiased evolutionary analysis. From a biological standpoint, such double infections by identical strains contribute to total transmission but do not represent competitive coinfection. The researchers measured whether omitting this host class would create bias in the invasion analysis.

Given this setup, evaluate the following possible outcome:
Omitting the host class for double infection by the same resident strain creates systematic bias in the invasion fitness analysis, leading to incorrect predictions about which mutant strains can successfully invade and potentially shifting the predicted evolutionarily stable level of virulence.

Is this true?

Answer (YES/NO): YES